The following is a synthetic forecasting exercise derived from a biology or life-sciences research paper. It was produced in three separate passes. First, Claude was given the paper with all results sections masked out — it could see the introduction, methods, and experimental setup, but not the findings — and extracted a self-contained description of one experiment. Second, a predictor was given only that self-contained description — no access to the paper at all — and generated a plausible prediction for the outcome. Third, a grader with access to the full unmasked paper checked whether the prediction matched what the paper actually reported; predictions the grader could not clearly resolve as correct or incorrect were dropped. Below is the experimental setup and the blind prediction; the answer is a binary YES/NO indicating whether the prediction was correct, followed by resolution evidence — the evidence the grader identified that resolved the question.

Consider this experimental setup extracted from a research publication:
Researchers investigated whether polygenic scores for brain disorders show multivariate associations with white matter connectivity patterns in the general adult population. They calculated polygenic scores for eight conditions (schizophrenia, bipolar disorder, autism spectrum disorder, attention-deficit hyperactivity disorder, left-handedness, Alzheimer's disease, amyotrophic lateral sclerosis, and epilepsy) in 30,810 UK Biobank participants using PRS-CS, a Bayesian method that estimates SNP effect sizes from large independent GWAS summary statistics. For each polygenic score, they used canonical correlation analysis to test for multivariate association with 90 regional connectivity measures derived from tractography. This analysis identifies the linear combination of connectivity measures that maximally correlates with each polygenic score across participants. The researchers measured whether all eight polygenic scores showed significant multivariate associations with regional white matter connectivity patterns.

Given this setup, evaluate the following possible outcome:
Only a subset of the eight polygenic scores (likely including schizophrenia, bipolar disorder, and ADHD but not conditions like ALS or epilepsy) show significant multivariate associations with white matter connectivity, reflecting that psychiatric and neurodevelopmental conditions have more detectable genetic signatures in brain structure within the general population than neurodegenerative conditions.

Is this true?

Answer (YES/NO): NO